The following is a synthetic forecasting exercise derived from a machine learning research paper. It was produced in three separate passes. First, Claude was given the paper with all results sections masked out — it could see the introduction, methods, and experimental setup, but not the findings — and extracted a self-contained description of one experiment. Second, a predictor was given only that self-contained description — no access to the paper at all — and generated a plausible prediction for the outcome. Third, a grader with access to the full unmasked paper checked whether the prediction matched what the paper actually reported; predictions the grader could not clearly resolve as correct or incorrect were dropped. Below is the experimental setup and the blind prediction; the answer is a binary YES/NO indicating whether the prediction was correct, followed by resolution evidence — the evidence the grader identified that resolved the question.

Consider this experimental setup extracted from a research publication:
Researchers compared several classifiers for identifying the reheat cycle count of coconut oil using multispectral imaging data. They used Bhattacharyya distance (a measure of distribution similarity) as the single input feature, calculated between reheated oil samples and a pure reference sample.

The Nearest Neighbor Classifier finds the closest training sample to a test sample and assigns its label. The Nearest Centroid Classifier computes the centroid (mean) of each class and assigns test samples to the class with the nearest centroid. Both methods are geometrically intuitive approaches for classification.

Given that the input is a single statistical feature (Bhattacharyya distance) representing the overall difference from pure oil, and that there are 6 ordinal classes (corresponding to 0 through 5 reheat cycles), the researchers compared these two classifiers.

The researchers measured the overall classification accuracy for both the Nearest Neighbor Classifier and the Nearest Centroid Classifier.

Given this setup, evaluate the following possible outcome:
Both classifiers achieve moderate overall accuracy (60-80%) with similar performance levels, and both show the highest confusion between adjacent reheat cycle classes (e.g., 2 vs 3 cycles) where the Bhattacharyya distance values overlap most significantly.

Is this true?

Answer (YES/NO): NO